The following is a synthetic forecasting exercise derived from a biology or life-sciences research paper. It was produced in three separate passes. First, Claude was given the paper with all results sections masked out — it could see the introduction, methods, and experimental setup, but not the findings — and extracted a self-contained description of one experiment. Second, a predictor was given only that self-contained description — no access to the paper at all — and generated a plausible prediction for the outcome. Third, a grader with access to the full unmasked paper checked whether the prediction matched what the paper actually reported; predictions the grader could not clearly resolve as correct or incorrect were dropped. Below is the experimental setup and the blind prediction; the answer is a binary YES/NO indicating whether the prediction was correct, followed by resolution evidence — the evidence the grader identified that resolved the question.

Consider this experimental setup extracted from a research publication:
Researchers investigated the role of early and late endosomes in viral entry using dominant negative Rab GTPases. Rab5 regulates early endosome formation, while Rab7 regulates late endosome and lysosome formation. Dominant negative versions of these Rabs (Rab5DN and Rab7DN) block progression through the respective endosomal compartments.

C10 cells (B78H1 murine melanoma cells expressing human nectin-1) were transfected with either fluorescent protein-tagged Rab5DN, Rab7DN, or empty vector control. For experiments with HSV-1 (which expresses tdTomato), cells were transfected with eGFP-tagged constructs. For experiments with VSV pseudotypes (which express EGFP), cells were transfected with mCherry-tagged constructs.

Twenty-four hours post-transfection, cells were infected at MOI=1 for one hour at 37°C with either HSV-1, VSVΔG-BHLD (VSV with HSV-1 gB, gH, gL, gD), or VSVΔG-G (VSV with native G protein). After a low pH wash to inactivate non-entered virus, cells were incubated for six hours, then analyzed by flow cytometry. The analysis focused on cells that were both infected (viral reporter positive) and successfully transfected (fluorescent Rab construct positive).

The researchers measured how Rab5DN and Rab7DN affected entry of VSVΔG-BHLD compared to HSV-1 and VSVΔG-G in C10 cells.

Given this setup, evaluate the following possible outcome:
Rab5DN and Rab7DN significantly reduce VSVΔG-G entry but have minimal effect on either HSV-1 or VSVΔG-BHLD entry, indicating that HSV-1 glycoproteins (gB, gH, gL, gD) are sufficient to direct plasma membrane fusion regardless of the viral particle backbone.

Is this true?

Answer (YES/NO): NO